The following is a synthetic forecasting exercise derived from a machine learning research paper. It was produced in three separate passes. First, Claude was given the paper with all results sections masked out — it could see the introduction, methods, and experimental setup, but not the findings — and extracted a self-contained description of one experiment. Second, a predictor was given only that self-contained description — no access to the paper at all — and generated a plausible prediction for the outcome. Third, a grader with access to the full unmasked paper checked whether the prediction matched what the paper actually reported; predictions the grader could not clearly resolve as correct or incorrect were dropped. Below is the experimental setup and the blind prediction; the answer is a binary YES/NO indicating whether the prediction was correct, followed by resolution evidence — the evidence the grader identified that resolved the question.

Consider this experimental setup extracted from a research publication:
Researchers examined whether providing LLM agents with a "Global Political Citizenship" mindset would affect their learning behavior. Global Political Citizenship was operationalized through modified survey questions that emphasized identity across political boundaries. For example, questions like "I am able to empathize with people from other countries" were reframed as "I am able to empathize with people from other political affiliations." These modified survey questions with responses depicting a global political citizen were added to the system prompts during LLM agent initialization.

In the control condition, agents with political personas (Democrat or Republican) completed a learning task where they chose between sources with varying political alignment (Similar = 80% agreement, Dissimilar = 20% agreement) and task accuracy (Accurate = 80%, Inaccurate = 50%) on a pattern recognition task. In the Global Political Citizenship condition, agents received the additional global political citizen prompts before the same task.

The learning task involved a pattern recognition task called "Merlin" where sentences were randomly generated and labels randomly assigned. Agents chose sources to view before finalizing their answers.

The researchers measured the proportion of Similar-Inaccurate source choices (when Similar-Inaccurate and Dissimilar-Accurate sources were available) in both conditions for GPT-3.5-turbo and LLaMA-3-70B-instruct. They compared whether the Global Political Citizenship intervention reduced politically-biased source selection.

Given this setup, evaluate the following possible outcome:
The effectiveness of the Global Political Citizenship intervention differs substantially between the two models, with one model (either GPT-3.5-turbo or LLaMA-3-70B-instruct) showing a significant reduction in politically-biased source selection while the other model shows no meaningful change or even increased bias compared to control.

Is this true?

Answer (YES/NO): NO